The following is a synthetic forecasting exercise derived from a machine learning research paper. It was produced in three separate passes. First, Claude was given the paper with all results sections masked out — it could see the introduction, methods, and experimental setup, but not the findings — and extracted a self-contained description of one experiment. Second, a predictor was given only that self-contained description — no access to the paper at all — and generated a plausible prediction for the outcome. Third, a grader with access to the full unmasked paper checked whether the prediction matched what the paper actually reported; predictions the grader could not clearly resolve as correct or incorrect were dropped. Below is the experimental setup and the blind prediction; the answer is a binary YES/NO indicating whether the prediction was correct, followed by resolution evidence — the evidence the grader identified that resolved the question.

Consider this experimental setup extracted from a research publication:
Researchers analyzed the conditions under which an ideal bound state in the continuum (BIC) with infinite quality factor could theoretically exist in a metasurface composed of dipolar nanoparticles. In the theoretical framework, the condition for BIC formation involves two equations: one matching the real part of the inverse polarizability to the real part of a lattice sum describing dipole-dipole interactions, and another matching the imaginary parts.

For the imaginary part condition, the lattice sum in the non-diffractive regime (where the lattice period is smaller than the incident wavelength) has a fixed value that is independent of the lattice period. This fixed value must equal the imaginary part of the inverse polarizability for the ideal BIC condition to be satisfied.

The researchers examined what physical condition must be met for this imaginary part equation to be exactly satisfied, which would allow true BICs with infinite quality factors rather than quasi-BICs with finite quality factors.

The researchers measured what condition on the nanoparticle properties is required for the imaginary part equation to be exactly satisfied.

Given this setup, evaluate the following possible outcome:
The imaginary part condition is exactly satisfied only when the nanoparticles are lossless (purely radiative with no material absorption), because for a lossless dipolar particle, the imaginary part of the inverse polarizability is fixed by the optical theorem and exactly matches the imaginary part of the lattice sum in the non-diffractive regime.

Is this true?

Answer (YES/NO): YES